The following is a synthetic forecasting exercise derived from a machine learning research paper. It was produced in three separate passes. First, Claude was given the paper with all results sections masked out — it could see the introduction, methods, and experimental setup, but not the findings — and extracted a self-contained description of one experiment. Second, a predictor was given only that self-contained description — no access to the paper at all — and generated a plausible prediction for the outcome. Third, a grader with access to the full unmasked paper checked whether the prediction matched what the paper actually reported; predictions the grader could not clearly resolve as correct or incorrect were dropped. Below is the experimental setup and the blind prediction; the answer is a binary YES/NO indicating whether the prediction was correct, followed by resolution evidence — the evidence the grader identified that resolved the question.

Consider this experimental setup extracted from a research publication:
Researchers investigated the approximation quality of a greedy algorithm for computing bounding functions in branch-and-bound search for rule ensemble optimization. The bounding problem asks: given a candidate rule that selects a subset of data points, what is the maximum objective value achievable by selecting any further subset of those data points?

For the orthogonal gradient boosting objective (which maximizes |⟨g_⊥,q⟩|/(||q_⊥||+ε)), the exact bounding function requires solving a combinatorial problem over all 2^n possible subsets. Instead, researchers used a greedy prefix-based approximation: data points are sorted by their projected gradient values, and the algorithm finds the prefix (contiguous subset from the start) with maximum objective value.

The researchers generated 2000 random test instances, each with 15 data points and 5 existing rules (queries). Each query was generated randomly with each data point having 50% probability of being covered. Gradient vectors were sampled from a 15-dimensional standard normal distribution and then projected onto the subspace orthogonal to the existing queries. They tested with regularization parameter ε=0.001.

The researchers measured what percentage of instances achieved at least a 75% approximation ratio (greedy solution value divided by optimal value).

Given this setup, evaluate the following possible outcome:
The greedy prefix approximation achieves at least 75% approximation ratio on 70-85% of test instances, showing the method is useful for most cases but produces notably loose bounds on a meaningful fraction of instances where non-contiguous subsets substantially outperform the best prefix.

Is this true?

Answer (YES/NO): NO